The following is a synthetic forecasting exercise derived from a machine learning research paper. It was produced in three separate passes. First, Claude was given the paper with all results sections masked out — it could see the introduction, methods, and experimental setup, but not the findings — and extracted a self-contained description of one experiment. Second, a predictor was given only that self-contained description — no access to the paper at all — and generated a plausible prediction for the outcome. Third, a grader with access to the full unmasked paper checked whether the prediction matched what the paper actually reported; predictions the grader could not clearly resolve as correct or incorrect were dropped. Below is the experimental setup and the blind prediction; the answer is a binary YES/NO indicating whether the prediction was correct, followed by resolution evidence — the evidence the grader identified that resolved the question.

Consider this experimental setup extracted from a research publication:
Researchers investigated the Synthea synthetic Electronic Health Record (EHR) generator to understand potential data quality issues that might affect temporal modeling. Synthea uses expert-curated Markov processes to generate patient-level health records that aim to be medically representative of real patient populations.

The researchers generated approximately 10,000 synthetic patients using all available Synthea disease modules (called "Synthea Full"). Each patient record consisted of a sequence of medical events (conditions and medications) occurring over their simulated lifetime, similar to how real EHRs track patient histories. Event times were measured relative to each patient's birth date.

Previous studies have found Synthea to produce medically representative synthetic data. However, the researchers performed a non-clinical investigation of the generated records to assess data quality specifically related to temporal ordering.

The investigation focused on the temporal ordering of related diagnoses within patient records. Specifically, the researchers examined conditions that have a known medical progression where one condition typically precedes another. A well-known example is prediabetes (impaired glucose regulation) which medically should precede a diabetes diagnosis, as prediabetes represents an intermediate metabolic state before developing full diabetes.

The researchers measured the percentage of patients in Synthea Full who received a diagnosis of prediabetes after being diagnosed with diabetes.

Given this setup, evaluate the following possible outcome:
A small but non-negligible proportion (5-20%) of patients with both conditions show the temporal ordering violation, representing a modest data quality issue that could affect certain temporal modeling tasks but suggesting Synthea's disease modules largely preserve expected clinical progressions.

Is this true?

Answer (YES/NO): NO